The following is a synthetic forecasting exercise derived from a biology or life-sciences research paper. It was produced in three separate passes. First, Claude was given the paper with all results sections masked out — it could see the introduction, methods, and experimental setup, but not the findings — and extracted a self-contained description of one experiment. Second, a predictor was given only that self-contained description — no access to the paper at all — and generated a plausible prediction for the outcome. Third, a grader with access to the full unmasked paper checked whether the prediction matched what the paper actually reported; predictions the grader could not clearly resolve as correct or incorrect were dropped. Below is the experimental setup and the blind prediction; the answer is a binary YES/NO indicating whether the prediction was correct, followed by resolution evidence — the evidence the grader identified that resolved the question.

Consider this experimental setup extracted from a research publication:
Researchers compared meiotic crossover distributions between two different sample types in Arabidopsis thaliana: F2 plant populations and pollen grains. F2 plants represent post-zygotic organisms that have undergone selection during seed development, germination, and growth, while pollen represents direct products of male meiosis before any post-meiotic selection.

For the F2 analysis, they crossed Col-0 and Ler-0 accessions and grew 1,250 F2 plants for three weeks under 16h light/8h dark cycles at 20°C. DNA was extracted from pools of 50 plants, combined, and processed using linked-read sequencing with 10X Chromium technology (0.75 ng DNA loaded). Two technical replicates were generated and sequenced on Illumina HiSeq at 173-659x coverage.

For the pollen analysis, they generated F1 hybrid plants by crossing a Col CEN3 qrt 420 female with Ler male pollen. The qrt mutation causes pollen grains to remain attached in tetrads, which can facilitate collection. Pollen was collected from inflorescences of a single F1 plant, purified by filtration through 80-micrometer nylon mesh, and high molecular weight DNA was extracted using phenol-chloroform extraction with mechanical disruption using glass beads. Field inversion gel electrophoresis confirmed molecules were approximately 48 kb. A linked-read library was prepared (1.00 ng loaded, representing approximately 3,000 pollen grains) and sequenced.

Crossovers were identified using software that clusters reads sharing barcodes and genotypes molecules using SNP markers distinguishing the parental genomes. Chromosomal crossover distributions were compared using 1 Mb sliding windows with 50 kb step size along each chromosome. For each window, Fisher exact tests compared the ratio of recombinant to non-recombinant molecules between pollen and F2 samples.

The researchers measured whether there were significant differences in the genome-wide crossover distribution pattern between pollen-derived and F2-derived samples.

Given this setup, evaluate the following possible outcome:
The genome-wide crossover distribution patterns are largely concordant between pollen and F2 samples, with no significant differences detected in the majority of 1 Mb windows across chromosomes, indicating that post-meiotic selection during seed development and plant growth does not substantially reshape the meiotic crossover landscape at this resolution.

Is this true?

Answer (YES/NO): YES